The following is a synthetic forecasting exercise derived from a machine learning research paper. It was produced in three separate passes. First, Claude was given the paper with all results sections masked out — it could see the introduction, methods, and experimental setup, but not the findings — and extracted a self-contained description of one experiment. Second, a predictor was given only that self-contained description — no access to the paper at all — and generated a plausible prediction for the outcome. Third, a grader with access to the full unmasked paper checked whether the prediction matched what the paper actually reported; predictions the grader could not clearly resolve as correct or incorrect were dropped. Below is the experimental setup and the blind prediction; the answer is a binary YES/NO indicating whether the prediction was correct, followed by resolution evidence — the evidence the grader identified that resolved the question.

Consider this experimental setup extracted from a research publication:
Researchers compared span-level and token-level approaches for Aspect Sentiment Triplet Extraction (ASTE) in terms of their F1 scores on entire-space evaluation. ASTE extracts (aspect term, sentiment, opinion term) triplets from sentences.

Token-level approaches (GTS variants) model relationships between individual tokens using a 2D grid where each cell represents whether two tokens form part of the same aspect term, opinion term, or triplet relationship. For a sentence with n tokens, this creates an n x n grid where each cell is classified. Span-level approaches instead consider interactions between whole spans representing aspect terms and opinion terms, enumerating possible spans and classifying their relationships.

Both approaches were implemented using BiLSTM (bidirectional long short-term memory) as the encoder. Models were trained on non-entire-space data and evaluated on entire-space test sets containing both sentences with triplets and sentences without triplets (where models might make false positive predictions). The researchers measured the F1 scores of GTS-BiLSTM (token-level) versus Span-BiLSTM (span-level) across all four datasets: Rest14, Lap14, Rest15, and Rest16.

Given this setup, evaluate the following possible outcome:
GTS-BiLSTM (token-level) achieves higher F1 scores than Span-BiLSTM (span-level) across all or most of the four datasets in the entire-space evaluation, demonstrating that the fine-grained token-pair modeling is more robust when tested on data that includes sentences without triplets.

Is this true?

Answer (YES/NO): NO